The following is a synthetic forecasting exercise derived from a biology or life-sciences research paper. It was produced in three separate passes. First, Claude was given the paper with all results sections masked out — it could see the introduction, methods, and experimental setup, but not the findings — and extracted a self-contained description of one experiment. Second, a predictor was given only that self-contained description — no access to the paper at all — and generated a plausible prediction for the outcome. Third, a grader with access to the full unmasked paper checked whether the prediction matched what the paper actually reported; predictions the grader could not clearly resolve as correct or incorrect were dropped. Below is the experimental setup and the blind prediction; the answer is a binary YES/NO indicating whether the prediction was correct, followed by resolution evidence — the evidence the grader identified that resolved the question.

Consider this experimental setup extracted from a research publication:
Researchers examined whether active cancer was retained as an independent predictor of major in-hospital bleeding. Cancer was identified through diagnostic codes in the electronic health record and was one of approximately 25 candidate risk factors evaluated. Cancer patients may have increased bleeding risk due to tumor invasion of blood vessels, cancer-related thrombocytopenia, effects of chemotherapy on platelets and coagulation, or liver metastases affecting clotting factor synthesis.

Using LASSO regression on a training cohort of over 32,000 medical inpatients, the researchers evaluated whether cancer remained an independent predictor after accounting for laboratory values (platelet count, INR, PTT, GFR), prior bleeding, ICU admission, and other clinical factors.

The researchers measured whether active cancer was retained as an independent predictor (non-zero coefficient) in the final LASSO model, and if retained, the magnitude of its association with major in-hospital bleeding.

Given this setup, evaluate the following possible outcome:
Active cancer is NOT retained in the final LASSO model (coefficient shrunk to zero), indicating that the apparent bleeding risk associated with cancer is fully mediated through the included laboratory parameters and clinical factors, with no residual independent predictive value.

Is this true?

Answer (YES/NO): NO